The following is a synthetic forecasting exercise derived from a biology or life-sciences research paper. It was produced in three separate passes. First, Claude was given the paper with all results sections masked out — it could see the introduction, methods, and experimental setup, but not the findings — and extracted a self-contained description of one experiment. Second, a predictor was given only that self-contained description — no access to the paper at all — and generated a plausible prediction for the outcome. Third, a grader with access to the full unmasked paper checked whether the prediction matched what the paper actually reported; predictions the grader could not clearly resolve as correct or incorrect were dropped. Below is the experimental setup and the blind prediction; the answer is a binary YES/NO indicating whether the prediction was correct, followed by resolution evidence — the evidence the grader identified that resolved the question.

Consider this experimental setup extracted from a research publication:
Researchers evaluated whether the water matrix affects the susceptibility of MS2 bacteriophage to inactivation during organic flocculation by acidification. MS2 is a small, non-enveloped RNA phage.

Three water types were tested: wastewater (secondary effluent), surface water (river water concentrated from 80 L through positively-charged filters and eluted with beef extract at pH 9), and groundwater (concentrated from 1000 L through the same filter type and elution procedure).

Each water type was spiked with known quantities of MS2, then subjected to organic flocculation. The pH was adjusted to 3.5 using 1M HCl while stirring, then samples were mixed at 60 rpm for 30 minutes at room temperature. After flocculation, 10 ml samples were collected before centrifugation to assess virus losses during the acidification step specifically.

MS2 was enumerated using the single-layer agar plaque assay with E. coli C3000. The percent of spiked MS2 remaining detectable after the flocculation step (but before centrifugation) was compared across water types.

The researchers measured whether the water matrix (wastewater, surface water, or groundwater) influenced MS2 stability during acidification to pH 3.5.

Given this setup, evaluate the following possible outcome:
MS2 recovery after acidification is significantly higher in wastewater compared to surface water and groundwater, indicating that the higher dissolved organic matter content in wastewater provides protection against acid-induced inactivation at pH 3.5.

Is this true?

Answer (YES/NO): NO